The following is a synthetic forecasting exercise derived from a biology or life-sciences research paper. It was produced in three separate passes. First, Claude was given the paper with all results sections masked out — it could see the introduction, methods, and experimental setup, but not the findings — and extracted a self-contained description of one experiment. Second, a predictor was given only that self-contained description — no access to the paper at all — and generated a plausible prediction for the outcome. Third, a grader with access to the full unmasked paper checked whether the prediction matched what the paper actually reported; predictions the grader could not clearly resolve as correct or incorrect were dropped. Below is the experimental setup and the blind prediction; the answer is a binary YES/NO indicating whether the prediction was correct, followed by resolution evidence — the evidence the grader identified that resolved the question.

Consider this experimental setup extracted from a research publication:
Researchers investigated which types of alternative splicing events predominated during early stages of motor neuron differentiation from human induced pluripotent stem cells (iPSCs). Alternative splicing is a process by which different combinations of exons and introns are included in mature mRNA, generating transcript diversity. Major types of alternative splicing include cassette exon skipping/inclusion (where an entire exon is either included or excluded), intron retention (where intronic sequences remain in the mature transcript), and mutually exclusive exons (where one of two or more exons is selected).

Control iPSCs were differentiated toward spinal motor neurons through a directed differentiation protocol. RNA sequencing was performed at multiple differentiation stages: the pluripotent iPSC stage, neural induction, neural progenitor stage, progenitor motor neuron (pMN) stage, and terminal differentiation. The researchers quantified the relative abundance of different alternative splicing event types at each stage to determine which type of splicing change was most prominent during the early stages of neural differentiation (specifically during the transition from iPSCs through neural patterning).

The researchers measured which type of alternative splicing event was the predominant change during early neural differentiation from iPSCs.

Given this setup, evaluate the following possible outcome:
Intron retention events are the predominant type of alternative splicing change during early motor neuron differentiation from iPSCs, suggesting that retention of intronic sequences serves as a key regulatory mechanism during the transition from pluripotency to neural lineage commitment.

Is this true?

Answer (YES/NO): YES